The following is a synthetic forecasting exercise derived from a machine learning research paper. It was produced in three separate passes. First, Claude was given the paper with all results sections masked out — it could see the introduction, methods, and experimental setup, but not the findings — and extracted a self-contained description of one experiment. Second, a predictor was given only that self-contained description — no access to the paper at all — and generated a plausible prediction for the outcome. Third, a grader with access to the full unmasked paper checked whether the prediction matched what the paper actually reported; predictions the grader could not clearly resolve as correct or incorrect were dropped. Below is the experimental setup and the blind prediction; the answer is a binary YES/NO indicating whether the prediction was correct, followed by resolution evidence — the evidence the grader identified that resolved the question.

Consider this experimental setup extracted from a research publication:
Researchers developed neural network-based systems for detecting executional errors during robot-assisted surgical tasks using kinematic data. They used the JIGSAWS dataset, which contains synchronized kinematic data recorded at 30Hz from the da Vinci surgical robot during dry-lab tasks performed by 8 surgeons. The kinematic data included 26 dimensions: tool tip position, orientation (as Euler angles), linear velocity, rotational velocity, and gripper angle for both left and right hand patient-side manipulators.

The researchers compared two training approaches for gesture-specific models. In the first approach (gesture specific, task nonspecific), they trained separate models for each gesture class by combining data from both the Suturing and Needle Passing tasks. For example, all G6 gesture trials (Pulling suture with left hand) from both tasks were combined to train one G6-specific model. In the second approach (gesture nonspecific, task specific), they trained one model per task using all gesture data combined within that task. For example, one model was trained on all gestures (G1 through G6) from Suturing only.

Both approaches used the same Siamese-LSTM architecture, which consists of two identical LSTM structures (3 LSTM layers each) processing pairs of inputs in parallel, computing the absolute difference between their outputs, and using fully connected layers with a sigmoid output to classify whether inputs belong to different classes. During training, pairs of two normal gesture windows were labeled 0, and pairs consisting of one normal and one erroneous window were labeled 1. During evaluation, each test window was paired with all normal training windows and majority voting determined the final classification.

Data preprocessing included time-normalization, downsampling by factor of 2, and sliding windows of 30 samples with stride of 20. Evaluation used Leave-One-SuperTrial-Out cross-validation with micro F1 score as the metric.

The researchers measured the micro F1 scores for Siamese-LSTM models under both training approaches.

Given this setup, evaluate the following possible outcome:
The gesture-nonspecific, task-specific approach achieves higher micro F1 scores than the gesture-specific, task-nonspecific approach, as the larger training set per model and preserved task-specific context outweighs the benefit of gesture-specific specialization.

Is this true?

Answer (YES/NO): NO